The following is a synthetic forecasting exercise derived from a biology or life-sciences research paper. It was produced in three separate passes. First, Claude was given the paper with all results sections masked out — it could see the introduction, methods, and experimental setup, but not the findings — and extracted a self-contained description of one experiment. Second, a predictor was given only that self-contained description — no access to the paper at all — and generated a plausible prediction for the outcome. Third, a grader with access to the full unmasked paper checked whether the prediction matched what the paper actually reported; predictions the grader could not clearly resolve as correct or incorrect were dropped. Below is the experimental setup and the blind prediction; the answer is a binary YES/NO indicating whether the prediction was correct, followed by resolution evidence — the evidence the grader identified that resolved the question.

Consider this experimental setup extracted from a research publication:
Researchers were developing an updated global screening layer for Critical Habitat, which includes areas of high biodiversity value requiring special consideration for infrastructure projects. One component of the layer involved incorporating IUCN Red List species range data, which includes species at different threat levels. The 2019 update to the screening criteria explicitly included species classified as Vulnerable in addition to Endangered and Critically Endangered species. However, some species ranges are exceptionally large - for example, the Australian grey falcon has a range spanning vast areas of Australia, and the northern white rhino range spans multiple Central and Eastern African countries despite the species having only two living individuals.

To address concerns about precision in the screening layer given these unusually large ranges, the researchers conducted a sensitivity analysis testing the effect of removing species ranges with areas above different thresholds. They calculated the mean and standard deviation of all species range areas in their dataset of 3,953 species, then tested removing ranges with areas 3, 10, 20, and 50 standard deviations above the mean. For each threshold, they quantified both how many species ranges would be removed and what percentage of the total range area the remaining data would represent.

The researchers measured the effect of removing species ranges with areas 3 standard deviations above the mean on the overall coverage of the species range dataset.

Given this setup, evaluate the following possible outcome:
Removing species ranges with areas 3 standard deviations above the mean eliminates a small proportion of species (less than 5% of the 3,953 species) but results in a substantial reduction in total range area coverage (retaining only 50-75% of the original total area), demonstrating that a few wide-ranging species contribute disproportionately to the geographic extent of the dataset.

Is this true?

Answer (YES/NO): NO